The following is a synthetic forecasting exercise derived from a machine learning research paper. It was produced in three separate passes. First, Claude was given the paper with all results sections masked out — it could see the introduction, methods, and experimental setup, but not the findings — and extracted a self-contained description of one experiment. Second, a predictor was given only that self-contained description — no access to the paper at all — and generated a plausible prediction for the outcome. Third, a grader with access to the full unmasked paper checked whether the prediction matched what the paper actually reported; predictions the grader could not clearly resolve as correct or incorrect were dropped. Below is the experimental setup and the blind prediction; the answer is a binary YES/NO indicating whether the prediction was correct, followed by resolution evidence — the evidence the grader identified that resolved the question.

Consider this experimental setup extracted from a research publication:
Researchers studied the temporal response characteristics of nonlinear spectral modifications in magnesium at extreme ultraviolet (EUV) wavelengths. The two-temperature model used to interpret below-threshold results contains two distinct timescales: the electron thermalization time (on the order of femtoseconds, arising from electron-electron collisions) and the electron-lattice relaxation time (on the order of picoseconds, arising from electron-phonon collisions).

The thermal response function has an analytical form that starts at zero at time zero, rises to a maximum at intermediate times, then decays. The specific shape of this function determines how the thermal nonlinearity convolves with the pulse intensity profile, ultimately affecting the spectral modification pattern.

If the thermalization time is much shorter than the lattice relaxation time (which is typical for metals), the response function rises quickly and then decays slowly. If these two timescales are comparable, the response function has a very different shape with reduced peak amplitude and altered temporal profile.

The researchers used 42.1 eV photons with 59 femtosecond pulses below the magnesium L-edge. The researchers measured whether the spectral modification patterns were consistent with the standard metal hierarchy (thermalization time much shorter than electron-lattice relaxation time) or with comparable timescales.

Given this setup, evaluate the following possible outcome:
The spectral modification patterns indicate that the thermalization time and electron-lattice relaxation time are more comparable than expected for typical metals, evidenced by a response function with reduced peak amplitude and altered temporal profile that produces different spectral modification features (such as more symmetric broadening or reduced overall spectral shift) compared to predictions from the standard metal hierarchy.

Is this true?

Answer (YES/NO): NO